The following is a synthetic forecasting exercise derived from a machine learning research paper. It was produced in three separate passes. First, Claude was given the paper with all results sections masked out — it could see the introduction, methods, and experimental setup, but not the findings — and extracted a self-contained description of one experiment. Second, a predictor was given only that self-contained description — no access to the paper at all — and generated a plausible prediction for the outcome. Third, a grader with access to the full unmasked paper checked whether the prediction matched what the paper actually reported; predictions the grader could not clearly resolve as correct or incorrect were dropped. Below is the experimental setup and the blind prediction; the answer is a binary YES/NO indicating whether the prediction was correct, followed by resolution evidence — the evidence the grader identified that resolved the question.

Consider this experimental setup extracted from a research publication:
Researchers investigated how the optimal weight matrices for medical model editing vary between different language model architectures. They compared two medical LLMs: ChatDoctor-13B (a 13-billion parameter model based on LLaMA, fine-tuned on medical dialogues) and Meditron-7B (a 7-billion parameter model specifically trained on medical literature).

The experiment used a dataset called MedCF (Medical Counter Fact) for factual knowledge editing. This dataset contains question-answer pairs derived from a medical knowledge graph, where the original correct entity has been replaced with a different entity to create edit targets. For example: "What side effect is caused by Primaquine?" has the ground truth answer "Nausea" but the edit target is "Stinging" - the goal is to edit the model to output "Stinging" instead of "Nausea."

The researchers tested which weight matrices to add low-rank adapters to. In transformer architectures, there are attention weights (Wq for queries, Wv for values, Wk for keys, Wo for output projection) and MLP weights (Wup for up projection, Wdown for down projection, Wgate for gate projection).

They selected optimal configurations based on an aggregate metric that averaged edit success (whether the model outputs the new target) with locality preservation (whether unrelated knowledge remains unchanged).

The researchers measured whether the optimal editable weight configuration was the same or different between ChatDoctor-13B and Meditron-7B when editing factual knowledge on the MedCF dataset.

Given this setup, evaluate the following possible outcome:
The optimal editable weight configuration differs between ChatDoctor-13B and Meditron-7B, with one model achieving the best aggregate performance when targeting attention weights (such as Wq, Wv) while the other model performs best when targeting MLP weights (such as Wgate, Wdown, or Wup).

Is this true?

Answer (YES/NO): NO